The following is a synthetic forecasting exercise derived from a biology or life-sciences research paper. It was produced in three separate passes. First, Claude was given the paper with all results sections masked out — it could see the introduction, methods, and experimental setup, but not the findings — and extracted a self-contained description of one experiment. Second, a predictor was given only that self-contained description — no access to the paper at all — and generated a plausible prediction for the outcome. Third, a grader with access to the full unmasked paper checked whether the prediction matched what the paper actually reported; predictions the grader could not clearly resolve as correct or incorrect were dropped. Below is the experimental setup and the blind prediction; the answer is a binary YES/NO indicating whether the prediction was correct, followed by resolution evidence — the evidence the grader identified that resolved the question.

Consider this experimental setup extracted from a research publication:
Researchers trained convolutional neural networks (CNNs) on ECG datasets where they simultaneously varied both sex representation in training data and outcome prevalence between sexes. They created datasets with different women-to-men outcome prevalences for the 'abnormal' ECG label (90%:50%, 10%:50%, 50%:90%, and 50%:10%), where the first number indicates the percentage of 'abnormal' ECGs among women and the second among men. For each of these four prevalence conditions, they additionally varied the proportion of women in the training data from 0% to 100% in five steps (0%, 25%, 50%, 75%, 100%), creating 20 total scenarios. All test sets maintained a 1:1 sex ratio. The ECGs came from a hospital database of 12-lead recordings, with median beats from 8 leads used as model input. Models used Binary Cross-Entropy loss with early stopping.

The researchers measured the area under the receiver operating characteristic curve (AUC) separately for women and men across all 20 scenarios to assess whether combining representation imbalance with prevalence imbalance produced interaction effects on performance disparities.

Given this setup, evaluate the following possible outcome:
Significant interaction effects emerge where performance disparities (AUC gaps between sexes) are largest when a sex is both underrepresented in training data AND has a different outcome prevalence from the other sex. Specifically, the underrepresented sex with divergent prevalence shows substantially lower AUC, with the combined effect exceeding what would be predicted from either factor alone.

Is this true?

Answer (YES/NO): NO